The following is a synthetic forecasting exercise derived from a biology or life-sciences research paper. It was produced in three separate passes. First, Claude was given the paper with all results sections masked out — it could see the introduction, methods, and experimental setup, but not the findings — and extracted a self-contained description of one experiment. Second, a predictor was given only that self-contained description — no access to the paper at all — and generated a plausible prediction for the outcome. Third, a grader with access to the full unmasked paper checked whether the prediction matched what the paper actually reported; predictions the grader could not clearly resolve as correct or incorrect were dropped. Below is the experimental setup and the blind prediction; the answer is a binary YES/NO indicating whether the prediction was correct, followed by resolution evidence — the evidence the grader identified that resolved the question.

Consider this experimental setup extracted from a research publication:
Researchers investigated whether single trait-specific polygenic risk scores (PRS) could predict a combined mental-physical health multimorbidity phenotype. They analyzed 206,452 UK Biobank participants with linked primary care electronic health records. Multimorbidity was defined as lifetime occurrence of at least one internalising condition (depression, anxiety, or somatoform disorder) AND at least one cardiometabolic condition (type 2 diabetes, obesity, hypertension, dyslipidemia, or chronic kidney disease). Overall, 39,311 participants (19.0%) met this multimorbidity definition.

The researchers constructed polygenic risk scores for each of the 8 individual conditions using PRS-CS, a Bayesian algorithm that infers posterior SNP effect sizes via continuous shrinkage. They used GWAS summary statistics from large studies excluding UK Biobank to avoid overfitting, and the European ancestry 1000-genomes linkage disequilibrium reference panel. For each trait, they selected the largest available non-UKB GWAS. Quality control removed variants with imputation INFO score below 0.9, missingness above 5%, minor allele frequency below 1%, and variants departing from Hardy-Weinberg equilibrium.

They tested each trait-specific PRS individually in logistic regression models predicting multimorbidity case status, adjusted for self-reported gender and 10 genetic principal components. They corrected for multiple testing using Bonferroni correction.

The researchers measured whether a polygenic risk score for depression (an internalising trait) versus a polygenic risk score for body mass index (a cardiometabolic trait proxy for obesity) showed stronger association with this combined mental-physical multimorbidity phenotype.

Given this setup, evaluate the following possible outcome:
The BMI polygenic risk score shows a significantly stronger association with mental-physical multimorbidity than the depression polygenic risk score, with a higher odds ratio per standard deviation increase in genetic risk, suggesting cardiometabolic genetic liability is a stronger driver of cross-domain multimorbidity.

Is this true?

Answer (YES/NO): NO